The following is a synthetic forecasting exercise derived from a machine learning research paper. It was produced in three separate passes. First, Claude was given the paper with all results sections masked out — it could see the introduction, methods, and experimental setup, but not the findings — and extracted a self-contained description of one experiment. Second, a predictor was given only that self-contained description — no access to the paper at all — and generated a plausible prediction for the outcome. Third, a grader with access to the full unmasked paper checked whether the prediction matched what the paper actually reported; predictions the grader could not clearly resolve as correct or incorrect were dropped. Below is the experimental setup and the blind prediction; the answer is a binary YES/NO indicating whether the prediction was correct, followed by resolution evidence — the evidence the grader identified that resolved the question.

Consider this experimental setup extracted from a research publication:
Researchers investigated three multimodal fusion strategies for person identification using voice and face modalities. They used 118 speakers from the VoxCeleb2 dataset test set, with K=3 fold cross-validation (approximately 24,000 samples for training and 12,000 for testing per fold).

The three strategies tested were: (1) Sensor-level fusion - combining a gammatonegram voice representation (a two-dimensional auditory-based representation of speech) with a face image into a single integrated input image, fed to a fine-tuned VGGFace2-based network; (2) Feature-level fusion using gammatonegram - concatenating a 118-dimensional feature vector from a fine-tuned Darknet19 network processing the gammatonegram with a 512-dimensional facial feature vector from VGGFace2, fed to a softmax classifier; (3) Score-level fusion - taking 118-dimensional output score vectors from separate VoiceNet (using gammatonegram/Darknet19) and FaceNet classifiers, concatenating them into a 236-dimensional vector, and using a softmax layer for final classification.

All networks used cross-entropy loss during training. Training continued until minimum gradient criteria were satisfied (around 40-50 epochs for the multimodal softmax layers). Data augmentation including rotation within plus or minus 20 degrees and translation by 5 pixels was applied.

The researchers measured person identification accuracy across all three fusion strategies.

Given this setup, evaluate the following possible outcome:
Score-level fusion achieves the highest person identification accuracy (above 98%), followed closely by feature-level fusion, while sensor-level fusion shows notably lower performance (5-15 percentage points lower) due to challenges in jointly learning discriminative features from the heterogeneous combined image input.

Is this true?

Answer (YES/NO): NO